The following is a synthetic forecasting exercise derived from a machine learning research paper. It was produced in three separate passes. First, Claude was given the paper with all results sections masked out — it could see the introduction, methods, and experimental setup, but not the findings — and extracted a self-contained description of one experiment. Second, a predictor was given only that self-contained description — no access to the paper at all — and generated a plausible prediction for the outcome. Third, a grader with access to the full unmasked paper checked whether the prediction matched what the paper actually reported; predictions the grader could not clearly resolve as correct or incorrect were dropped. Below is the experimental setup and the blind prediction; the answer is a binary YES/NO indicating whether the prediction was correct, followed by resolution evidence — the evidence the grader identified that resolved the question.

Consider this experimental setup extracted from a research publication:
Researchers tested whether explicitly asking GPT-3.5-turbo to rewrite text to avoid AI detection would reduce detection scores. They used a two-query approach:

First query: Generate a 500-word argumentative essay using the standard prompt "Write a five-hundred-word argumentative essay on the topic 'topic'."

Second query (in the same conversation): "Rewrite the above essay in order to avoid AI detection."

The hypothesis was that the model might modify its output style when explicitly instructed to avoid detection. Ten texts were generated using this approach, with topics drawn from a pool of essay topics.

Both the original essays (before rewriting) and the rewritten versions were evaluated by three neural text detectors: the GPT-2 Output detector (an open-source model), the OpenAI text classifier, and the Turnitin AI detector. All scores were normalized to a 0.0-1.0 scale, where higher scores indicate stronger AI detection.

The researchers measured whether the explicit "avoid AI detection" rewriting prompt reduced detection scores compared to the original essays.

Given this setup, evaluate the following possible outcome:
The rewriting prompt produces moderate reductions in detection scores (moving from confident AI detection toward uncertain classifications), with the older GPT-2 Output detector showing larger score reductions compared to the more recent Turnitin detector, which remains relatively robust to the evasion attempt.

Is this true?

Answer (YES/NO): YES